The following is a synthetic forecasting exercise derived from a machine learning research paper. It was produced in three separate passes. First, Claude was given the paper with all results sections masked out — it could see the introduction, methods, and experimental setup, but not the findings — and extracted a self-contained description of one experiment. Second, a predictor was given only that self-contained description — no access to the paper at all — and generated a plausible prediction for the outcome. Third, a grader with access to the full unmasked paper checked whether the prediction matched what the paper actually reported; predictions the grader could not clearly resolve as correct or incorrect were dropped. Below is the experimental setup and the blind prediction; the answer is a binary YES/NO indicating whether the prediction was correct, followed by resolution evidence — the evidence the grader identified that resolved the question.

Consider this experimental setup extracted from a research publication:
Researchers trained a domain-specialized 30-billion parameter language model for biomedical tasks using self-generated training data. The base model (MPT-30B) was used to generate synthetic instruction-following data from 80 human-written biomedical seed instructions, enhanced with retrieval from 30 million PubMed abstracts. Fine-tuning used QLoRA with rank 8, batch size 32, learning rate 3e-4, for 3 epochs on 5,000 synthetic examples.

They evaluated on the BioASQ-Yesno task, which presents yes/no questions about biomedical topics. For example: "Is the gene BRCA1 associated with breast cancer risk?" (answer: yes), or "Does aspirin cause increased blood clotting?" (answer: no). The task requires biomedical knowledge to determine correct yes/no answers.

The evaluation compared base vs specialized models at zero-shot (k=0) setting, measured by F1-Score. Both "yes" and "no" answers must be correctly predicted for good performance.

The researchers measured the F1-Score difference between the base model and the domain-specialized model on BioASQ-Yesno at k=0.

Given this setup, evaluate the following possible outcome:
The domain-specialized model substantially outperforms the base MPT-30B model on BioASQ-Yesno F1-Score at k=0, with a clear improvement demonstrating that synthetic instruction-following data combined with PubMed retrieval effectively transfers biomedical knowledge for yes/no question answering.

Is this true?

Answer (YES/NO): YES